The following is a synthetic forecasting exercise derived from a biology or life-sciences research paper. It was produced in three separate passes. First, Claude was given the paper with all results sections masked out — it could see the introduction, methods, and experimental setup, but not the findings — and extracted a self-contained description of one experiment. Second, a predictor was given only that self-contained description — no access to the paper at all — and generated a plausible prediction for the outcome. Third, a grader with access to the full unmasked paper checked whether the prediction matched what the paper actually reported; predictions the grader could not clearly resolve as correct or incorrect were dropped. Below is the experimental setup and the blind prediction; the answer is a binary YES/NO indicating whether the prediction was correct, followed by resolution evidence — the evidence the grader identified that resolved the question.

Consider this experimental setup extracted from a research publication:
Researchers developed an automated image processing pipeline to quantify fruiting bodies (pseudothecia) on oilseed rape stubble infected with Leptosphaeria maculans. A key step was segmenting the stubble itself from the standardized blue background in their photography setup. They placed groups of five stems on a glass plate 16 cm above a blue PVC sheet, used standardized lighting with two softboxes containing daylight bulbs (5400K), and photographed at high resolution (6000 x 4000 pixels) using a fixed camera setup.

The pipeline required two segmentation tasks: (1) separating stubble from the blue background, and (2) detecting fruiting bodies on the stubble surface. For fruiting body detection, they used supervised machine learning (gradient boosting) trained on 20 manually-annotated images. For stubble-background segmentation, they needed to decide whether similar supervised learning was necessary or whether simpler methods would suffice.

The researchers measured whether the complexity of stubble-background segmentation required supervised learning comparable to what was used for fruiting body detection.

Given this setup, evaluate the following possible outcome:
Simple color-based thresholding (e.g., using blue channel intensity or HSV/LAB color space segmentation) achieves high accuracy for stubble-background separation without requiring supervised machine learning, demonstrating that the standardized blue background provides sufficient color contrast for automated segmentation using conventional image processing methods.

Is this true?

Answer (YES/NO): YES